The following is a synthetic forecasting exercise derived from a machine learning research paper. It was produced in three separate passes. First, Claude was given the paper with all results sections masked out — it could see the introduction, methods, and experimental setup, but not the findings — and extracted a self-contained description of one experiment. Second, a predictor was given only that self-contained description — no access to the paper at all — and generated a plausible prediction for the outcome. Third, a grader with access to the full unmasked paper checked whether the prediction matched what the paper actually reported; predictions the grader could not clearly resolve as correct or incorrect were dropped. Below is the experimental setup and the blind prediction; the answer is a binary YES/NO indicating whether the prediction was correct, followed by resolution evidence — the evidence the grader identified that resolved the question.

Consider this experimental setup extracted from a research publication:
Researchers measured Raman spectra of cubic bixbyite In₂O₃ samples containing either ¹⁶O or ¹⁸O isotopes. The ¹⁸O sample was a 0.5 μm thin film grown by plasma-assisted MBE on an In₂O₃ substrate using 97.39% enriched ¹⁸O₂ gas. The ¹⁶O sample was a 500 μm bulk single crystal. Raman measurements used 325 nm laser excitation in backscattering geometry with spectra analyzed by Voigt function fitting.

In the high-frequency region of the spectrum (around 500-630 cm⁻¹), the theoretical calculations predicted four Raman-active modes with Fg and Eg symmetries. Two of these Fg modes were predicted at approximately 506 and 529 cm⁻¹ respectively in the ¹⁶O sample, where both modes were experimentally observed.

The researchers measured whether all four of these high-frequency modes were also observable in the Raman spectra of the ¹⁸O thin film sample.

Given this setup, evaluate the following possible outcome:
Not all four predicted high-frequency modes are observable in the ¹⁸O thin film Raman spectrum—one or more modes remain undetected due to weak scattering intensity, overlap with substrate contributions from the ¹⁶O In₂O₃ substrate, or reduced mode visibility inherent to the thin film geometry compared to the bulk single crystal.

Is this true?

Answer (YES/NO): NO